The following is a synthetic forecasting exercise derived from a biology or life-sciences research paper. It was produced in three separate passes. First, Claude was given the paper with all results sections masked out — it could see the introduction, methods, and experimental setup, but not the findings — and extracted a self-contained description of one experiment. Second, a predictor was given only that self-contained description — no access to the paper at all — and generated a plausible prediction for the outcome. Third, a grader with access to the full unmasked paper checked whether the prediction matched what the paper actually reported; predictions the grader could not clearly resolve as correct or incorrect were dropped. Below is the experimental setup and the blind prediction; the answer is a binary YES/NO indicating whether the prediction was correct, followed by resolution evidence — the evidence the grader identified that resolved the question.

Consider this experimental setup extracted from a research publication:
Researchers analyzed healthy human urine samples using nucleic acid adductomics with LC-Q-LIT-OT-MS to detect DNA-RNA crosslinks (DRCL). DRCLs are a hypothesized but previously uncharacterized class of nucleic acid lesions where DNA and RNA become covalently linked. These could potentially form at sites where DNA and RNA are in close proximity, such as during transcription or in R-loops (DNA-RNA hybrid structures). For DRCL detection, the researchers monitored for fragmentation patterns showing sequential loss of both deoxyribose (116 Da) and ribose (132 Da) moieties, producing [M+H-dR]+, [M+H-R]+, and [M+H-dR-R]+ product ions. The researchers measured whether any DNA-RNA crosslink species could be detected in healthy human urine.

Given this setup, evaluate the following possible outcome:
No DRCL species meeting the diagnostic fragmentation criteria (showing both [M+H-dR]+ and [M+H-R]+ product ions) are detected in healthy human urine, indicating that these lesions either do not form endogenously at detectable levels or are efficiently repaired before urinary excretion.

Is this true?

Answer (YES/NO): NO